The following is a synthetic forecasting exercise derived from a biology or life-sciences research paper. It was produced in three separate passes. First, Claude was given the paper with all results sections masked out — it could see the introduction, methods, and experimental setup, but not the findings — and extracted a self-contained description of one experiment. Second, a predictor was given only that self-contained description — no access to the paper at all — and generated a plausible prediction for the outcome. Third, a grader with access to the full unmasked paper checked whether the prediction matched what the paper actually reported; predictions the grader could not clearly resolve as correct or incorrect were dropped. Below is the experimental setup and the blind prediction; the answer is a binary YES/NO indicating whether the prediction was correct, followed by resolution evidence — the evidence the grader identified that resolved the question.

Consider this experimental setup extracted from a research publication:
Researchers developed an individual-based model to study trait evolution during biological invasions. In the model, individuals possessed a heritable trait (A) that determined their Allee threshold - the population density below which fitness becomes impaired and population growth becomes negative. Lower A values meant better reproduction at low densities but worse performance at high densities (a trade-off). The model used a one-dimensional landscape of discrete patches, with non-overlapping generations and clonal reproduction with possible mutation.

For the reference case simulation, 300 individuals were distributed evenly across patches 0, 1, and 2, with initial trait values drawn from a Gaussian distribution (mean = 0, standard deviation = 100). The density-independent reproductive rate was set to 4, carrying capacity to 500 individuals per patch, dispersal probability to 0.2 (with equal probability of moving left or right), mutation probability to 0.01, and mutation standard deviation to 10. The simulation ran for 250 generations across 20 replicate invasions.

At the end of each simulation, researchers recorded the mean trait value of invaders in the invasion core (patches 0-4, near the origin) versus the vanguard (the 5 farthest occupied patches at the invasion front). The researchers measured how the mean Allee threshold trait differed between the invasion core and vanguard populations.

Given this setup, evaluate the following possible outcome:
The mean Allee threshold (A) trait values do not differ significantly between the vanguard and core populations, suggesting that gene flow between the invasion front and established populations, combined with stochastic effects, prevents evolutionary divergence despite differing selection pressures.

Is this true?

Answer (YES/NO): NO